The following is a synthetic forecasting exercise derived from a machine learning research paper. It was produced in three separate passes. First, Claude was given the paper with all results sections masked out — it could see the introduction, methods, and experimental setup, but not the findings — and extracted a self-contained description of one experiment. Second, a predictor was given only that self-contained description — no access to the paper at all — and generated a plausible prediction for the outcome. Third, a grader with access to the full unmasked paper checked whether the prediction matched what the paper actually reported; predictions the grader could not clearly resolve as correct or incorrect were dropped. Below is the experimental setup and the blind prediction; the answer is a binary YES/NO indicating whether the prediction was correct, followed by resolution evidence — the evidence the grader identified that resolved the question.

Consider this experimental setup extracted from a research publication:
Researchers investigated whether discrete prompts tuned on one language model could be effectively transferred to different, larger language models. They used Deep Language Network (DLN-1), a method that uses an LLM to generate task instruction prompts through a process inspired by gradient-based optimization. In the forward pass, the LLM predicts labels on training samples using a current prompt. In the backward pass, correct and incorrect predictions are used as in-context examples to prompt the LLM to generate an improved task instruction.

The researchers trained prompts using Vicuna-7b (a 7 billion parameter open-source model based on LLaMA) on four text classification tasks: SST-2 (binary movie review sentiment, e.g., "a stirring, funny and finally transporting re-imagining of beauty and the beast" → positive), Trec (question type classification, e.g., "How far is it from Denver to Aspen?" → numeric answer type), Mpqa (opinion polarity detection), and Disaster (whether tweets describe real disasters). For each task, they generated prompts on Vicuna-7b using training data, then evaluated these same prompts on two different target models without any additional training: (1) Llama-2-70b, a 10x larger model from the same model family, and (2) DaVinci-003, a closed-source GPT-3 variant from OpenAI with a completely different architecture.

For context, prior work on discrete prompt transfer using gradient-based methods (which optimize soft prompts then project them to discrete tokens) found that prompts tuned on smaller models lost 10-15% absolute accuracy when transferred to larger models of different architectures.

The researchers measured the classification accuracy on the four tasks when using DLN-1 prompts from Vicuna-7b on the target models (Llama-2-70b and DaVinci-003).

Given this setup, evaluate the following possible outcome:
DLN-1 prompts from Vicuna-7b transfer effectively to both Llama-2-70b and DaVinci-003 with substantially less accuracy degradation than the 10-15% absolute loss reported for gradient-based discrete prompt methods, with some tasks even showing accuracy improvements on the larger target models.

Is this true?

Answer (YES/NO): YES